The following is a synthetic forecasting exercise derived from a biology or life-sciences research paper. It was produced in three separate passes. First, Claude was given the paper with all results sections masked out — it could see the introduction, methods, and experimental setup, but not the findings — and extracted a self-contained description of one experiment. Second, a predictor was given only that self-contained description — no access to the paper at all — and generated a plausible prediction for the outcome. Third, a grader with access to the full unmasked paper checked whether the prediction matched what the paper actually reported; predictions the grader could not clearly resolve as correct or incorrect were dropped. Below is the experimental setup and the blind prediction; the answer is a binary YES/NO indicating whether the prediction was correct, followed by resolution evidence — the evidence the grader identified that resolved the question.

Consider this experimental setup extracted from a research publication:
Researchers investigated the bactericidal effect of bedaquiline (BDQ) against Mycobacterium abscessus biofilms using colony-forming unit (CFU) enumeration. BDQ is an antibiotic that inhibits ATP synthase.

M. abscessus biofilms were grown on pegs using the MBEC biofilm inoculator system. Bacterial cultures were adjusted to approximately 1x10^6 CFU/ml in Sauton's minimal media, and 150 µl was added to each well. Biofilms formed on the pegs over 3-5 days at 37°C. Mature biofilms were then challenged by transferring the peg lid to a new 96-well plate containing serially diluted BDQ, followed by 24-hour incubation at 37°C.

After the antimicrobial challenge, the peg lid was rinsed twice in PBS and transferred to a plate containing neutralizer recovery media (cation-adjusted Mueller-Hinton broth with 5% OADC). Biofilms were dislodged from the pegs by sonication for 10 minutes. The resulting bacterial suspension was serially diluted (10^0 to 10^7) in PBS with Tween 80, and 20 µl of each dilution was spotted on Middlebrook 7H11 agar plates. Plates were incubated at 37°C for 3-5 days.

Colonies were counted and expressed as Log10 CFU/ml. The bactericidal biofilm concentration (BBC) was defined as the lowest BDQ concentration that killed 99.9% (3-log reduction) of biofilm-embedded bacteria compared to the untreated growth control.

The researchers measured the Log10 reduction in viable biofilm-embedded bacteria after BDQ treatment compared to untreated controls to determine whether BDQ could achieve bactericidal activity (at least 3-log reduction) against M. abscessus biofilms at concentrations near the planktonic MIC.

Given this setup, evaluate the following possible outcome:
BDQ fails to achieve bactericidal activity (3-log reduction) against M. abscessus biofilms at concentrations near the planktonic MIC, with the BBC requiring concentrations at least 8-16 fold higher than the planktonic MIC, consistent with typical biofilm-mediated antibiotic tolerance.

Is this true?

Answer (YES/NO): NO